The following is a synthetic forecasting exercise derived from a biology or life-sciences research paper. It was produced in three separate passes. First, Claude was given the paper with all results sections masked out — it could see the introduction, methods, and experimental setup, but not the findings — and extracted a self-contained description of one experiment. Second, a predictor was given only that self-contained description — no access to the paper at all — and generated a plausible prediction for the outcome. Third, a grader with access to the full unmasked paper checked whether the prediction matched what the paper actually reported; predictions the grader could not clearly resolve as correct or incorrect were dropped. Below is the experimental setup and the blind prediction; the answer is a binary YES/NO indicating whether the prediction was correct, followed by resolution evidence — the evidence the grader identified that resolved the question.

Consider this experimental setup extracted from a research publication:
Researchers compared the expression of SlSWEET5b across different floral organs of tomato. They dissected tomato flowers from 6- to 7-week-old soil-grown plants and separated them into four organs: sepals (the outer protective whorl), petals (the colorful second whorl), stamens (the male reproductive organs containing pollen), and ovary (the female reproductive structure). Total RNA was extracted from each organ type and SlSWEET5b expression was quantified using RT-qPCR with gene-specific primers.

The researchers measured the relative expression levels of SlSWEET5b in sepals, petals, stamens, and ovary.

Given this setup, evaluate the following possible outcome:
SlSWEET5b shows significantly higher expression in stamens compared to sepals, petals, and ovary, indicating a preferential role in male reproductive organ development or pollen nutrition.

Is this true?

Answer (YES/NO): YES